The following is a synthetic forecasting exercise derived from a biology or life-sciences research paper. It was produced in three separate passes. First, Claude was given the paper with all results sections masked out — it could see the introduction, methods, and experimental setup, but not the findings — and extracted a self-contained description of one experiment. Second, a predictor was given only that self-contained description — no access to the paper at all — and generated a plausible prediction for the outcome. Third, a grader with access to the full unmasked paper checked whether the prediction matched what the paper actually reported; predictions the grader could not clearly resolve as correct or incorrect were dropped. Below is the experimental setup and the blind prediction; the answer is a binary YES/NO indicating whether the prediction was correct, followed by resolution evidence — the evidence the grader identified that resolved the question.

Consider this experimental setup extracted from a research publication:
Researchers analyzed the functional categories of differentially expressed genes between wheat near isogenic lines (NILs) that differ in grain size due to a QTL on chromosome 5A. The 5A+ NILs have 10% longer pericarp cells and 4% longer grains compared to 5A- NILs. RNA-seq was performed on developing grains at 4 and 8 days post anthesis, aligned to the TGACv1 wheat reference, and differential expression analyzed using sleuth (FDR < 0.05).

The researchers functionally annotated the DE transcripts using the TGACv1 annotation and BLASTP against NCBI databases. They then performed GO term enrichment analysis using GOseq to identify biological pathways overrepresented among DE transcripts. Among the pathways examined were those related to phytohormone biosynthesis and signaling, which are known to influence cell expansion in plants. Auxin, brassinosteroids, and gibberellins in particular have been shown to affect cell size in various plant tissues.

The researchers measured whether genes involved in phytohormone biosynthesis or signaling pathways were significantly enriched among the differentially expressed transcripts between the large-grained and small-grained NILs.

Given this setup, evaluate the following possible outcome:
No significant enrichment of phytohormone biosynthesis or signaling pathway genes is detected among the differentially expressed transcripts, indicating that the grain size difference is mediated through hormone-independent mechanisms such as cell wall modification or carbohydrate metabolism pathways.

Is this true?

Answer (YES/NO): NO